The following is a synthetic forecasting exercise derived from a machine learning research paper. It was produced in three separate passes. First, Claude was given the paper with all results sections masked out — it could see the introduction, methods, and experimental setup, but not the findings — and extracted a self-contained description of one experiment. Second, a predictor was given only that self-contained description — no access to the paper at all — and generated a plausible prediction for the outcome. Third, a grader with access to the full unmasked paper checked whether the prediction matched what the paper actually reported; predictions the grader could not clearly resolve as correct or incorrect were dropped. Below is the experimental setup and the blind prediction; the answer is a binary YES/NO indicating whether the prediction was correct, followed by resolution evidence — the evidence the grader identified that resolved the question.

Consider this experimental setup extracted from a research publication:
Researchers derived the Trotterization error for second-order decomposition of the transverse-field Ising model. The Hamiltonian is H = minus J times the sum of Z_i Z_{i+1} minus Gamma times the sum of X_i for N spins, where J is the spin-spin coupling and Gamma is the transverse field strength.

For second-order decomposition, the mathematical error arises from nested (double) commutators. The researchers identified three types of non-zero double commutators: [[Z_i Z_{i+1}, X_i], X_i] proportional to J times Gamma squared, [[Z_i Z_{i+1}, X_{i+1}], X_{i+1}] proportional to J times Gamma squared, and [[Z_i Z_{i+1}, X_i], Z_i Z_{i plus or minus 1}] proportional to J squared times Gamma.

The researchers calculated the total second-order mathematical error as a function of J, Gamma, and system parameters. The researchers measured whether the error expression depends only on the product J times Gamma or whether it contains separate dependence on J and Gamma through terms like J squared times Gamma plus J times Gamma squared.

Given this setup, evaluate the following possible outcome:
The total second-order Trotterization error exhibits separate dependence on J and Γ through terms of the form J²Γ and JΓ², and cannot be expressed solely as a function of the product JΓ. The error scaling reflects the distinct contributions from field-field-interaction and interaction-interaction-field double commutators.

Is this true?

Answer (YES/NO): YES